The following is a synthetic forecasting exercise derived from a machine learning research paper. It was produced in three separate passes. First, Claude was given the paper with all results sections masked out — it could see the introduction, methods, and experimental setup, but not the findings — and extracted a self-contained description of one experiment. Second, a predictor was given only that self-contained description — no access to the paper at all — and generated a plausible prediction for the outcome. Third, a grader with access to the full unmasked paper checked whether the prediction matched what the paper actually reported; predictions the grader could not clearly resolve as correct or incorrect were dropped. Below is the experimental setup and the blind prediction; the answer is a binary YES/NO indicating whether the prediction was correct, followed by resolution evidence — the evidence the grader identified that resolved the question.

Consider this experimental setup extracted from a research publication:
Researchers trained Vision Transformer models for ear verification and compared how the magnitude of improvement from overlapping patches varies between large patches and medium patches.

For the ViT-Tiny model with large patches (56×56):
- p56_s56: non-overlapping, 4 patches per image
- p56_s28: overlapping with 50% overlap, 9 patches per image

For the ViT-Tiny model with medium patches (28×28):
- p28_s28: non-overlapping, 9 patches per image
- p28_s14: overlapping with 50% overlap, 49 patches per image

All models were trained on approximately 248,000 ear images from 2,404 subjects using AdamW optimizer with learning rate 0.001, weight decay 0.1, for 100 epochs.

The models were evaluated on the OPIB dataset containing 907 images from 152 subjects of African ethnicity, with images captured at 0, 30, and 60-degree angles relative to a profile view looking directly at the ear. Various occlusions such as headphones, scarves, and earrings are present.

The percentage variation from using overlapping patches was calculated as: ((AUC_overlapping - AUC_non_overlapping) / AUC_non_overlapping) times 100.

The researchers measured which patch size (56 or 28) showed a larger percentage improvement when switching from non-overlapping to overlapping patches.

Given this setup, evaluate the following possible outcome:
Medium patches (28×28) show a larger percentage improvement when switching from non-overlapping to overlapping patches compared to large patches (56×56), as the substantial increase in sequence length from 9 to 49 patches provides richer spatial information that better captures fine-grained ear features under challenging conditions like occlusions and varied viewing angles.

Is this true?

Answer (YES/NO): NO